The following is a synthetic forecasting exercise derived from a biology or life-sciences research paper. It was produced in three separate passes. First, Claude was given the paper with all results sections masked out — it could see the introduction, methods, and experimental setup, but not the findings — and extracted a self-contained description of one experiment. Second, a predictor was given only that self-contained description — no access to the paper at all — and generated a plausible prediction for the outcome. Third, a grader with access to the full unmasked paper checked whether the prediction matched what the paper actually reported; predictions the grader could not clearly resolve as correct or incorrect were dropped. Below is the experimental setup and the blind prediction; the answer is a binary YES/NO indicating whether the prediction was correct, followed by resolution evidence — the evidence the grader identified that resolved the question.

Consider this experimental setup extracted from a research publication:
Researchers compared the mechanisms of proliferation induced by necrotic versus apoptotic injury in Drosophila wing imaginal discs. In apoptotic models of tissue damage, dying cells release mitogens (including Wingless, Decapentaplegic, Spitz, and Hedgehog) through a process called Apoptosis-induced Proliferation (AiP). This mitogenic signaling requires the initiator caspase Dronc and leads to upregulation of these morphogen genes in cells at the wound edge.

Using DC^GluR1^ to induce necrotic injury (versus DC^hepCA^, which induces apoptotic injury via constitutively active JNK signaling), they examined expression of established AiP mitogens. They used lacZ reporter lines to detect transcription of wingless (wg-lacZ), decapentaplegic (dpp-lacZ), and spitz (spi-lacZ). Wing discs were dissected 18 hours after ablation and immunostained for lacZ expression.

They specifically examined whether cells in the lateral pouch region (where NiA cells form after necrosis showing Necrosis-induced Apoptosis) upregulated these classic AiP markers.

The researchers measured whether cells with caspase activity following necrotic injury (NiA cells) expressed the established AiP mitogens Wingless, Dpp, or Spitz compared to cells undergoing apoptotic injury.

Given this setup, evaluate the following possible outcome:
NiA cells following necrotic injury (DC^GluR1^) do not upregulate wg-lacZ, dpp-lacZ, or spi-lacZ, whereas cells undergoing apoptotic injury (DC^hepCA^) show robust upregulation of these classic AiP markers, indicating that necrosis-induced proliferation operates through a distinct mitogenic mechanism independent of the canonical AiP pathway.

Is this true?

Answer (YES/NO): YES